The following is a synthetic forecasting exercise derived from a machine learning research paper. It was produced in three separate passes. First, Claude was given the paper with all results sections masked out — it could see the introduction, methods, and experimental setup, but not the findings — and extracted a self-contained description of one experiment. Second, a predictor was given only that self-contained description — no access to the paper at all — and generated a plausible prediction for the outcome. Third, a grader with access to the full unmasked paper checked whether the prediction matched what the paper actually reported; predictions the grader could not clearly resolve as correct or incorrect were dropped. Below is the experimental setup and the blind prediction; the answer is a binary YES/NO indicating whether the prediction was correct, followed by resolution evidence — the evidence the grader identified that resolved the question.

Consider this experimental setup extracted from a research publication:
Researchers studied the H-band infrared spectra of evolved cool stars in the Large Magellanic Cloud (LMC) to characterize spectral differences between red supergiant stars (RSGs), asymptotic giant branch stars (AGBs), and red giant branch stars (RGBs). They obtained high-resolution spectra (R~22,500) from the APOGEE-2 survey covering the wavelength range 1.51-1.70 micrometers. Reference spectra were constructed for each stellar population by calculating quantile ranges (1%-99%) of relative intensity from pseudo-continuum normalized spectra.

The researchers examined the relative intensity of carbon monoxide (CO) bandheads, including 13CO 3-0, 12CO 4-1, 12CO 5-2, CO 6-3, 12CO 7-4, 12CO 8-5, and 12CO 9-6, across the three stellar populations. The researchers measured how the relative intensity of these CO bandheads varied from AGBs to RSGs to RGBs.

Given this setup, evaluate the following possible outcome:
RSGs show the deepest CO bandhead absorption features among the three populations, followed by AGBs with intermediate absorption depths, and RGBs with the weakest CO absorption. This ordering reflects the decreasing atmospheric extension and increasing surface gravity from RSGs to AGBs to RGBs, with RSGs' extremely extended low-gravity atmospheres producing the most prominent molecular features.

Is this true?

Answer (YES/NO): NO